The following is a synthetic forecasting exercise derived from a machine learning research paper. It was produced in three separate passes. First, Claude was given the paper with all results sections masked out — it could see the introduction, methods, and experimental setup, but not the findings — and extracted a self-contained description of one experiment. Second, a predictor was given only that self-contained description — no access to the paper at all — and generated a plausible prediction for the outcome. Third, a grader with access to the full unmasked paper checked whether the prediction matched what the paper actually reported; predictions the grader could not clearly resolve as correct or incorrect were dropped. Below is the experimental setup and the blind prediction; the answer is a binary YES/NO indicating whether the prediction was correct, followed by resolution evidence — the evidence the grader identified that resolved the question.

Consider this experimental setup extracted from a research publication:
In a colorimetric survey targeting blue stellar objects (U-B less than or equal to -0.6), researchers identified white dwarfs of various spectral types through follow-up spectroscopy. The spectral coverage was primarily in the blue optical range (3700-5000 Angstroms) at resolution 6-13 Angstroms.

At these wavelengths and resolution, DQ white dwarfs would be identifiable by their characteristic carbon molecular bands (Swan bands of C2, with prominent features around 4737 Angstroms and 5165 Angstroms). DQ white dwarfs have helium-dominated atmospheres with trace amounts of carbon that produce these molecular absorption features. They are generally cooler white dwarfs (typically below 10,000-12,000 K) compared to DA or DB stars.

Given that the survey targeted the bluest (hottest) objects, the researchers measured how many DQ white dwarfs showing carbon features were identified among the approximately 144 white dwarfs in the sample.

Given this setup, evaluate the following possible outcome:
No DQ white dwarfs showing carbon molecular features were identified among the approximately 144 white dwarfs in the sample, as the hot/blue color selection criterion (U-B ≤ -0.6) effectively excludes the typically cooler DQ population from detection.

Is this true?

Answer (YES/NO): NO